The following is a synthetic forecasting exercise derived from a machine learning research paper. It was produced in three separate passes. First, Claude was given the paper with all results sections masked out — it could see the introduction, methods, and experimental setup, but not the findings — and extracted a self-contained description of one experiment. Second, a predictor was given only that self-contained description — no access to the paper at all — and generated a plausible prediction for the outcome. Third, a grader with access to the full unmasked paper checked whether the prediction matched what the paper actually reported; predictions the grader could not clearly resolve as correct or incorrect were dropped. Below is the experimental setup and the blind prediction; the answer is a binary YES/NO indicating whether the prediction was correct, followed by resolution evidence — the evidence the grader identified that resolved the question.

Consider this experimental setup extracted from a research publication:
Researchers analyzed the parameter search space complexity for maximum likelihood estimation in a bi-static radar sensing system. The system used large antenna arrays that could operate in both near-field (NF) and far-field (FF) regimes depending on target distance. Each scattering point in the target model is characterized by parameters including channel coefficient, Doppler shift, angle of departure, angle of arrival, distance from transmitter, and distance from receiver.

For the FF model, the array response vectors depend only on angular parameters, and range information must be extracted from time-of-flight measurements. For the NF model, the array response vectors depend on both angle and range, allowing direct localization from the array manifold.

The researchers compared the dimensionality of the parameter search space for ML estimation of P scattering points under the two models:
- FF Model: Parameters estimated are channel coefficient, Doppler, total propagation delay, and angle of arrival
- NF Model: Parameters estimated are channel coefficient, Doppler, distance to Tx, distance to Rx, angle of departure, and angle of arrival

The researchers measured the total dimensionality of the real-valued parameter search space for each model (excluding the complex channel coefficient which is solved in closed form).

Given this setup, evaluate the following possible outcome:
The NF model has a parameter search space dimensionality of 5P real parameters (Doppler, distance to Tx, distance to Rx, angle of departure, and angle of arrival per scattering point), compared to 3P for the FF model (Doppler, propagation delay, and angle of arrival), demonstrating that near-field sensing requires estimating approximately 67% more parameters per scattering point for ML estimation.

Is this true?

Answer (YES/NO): YES